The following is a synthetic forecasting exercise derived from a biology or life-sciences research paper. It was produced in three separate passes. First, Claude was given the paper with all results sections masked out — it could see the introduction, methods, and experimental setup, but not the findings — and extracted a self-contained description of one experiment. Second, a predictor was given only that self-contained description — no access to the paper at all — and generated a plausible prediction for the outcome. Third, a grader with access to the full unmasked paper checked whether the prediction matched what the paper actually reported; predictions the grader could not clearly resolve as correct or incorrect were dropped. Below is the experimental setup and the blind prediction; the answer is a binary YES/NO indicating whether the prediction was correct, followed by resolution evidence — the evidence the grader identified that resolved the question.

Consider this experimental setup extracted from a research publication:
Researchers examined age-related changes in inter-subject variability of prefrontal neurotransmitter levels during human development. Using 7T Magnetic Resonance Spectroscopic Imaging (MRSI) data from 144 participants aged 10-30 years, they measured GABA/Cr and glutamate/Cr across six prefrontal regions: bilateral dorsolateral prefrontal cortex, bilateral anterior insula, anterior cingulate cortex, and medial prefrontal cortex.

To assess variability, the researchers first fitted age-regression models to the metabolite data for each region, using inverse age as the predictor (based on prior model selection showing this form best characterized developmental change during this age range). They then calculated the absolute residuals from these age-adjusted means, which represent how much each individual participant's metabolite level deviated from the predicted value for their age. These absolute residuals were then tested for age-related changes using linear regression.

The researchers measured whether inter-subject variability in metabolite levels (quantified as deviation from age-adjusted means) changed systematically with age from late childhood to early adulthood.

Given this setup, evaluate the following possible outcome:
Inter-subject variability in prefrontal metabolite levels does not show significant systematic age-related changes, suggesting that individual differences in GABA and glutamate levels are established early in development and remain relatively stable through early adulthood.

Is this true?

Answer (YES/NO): NO